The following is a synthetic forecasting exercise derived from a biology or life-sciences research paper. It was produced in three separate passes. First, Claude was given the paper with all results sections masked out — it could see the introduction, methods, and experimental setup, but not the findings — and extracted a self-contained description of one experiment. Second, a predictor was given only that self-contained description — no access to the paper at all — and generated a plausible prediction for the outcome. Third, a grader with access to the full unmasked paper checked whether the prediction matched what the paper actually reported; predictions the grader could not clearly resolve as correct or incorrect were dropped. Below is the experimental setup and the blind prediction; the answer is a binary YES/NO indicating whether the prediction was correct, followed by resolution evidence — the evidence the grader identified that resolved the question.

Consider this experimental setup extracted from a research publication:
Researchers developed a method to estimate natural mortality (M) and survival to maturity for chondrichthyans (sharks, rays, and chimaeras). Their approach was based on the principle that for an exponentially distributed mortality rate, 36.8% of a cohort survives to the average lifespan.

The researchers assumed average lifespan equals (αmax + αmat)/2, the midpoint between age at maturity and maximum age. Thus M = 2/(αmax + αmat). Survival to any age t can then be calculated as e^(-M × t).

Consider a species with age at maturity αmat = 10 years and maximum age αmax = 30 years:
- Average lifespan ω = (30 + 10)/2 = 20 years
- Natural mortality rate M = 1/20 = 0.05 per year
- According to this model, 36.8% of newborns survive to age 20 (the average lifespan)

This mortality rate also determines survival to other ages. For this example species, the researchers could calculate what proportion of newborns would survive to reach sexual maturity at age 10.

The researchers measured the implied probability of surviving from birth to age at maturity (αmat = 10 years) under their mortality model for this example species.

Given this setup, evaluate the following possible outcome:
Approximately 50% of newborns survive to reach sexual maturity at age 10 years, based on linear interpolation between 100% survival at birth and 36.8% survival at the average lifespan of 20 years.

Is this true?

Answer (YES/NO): NO